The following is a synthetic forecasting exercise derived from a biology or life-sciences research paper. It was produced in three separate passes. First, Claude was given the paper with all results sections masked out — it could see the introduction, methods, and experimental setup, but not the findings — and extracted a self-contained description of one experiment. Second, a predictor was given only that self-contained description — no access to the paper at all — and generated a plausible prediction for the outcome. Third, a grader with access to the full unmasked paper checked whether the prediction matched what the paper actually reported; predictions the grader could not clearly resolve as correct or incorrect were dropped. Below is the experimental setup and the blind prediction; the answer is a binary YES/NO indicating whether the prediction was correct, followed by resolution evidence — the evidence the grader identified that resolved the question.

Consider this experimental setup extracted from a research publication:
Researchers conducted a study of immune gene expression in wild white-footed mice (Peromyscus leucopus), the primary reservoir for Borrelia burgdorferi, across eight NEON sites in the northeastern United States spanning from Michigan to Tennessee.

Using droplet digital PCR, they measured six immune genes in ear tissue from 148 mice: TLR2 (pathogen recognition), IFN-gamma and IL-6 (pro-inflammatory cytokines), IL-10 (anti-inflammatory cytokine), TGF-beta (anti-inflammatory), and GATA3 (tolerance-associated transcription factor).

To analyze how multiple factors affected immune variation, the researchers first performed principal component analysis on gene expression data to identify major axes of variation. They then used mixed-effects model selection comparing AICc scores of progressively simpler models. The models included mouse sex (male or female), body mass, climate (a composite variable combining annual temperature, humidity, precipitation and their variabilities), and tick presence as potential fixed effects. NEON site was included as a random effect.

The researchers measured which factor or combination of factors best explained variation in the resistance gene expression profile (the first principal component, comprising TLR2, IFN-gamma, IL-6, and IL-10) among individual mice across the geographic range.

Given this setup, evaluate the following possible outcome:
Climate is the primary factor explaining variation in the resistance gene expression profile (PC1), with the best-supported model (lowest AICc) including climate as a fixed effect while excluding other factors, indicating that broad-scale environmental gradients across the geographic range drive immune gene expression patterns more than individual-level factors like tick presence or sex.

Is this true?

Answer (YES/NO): YES